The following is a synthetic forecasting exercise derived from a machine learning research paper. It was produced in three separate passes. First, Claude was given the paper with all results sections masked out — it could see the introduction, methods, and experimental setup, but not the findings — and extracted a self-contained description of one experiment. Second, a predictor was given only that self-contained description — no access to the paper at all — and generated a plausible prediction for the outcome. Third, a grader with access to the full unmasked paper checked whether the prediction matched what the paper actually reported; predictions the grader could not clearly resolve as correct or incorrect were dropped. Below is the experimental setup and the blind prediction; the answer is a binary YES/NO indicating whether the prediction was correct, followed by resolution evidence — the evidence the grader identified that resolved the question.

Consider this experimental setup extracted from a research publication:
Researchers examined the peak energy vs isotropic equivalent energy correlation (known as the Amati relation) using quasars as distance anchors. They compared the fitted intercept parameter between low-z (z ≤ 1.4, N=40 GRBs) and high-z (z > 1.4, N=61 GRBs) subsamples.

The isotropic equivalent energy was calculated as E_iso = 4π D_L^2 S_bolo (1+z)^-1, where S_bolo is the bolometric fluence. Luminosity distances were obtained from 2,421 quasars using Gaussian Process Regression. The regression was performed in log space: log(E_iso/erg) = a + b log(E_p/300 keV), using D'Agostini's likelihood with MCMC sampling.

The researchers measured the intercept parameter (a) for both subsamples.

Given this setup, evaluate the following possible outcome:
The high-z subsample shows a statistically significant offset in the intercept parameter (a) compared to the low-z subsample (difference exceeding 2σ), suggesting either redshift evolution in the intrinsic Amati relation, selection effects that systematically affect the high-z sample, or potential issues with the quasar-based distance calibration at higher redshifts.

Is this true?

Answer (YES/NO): NO